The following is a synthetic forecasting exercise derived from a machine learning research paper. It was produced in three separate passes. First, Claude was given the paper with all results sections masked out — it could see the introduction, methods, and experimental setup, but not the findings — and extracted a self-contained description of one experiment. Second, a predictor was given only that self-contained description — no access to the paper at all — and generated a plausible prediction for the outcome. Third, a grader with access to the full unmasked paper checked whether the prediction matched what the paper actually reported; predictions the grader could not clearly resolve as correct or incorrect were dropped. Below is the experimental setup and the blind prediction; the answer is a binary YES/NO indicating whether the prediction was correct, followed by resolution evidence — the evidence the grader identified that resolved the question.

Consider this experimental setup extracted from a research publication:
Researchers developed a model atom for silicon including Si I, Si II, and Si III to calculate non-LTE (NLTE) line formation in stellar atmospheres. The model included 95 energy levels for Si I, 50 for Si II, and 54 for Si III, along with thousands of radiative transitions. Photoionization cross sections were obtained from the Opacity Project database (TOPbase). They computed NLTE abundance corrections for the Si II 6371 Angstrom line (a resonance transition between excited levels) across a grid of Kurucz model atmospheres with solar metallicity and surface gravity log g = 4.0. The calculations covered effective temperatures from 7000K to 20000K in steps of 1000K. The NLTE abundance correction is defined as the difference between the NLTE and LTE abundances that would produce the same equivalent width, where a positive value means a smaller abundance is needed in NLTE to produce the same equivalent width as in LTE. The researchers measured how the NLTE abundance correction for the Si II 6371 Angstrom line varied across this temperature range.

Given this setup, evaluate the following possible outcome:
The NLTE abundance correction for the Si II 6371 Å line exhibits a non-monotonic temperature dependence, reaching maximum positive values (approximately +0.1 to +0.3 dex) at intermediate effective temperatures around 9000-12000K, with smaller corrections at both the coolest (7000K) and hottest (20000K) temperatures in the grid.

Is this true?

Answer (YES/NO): NO